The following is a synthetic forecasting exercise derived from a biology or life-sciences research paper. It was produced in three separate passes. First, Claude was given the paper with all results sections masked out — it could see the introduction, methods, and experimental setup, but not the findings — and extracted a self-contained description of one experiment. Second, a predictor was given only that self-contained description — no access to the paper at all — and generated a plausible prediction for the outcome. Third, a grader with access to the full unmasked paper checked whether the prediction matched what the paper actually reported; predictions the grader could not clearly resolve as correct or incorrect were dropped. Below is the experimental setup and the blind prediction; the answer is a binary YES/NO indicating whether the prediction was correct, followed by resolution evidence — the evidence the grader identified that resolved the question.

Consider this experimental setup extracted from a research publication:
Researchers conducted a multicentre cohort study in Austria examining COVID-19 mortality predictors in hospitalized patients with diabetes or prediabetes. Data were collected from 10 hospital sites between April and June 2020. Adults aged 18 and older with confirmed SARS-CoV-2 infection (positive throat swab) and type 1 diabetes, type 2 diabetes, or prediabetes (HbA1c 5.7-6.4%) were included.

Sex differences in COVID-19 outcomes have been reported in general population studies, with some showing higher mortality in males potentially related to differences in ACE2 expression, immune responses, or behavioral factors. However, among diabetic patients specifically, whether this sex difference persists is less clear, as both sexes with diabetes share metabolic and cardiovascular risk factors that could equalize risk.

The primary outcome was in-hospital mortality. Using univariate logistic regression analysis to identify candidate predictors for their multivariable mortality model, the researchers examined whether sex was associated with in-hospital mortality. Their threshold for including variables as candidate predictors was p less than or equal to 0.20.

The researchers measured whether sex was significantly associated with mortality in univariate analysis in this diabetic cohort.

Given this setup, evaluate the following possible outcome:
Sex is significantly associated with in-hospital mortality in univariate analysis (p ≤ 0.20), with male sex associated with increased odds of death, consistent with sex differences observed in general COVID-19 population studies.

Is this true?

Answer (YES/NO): NO